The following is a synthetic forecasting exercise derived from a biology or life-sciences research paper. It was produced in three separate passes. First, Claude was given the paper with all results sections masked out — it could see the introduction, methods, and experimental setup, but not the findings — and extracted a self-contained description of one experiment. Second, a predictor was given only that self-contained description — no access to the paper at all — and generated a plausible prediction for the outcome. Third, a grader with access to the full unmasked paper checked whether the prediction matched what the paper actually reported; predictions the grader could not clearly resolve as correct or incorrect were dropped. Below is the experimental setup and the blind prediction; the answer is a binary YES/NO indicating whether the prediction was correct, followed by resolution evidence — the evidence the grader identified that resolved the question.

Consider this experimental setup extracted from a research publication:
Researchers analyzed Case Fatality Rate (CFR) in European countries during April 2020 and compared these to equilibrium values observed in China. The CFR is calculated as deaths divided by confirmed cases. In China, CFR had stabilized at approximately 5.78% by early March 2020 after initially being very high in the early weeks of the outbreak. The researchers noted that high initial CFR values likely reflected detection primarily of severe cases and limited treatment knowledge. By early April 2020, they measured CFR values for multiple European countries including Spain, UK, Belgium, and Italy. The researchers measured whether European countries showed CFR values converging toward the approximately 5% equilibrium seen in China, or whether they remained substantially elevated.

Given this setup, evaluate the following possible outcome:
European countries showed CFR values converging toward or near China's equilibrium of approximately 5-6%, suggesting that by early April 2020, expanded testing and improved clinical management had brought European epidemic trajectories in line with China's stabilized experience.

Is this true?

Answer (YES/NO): NO